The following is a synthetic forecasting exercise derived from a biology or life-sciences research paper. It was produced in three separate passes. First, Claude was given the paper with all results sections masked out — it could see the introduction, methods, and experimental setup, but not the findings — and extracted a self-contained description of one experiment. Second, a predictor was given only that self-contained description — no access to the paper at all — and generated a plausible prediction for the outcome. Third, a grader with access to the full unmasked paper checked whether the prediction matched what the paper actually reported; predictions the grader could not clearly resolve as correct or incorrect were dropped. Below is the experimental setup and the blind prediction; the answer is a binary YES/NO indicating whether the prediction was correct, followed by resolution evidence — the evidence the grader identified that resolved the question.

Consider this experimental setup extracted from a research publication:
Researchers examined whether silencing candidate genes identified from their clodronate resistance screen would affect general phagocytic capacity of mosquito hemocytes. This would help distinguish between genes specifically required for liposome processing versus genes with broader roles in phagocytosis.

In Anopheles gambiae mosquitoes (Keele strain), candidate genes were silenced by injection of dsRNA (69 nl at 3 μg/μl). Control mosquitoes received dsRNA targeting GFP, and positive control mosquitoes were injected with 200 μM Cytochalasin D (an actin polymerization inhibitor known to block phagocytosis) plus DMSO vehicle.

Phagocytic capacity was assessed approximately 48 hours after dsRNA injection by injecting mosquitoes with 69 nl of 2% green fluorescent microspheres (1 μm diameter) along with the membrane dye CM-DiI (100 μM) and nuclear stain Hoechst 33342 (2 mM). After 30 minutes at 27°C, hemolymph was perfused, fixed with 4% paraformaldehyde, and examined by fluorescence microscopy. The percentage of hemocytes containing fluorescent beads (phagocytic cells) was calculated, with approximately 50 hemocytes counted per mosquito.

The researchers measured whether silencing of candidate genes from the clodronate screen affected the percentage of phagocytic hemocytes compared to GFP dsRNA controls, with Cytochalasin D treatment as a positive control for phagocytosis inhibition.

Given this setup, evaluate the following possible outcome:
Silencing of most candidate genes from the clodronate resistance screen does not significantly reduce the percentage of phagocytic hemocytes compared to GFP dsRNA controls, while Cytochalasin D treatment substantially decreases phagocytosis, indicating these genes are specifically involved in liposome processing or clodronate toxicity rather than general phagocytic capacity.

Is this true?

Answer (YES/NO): YES